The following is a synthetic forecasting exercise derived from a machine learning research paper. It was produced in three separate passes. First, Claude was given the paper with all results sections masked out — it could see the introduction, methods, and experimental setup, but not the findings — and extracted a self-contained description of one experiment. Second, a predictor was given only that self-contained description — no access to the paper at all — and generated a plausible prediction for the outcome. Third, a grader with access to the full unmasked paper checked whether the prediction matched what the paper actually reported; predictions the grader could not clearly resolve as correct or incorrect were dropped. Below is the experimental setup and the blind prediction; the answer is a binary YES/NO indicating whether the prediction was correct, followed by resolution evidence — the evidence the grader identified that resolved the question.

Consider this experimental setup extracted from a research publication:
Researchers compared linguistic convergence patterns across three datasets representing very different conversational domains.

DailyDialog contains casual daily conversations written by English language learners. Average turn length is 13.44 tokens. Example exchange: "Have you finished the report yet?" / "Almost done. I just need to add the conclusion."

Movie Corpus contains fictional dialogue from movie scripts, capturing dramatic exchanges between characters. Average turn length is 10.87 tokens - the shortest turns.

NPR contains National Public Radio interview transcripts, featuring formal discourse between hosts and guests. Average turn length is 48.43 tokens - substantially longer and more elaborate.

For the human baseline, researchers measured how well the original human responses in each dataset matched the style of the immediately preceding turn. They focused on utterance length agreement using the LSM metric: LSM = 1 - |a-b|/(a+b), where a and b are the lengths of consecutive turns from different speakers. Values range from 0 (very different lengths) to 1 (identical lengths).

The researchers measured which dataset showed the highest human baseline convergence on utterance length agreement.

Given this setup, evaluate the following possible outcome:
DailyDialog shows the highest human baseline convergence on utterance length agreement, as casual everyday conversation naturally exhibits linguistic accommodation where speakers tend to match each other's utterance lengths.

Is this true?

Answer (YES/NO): YES